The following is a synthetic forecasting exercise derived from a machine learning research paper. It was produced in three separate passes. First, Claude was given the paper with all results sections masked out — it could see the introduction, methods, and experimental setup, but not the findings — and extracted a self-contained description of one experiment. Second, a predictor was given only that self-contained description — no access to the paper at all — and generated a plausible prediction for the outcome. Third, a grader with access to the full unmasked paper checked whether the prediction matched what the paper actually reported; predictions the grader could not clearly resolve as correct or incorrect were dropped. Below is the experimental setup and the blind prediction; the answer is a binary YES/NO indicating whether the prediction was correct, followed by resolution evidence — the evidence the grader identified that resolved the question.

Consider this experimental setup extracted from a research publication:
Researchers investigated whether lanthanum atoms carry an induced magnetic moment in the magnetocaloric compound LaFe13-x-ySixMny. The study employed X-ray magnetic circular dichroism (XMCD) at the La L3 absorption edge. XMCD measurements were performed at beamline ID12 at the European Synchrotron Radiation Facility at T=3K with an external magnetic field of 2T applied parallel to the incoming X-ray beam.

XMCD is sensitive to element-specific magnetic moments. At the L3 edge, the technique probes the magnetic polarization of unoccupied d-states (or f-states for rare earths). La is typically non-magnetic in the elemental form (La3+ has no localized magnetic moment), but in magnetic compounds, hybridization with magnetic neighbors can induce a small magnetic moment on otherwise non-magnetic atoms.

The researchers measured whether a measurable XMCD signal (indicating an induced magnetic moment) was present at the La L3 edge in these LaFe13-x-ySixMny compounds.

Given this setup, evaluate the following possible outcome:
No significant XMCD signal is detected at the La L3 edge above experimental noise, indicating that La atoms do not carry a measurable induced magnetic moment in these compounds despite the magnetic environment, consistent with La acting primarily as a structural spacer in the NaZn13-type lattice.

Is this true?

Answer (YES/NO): NO